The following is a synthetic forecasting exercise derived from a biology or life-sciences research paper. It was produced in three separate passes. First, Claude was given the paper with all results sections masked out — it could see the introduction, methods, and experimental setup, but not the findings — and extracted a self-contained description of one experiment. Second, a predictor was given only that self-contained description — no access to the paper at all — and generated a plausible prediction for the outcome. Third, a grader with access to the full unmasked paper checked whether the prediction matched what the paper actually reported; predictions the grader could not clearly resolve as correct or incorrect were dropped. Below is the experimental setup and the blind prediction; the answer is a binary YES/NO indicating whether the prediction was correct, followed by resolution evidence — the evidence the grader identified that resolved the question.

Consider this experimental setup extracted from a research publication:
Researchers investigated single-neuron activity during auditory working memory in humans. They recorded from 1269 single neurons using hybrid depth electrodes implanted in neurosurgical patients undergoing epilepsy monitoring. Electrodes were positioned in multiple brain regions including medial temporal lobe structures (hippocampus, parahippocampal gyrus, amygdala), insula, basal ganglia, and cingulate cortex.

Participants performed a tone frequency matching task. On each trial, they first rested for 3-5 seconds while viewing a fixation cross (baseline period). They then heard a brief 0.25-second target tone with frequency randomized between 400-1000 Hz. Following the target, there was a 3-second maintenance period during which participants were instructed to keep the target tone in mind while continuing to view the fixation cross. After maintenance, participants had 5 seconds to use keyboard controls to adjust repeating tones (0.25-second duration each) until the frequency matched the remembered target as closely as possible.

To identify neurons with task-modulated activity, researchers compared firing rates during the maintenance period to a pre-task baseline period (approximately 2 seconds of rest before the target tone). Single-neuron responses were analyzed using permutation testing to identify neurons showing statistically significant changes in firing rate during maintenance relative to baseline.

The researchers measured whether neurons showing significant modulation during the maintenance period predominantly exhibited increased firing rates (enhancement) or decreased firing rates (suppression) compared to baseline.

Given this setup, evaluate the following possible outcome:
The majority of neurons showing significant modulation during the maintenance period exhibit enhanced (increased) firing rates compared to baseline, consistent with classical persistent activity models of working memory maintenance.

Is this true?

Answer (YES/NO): NO